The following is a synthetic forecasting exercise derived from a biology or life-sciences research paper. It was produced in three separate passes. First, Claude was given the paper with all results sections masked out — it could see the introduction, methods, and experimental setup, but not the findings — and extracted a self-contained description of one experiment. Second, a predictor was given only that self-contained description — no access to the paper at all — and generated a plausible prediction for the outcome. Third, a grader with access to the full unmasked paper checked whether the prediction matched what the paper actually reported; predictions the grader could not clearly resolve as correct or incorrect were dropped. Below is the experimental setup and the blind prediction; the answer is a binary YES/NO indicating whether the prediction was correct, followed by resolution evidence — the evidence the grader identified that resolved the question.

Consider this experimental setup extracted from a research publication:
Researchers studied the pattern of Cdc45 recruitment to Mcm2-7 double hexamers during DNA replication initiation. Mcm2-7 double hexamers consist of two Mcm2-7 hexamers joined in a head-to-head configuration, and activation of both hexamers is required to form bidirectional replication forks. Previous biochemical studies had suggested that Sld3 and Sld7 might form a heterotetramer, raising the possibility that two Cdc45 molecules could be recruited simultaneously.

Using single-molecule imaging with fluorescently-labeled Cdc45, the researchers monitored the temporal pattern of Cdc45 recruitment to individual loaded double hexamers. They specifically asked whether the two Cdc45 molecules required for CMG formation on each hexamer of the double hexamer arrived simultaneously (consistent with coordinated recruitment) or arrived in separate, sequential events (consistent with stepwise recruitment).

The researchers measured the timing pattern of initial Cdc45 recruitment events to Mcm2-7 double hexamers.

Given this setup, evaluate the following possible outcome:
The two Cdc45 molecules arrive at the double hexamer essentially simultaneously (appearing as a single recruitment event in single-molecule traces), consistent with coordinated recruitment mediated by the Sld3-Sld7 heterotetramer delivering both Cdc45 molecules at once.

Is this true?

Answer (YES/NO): NO